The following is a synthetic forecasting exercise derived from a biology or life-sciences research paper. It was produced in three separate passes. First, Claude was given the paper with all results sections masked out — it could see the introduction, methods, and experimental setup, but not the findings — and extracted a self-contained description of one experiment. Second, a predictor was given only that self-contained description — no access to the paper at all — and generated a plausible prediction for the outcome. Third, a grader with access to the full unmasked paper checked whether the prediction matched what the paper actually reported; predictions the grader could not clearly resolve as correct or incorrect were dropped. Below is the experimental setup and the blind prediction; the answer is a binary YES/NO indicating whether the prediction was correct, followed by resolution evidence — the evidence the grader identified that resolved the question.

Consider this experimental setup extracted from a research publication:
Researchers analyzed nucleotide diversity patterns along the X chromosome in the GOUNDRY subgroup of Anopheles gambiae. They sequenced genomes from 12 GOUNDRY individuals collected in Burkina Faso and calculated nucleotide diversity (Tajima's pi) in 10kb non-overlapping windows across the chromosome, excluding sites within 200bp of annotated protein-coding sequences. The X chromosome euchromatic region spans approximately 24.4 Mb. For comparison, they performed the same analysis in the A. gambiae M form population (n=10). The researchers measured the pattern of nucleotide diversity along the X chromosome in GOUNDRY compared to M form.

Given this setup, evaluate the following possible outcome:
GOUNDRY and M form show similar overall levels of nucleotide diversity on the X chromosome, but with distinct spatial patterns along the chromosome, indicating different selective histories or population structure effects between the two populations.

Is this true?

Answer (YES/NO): NO